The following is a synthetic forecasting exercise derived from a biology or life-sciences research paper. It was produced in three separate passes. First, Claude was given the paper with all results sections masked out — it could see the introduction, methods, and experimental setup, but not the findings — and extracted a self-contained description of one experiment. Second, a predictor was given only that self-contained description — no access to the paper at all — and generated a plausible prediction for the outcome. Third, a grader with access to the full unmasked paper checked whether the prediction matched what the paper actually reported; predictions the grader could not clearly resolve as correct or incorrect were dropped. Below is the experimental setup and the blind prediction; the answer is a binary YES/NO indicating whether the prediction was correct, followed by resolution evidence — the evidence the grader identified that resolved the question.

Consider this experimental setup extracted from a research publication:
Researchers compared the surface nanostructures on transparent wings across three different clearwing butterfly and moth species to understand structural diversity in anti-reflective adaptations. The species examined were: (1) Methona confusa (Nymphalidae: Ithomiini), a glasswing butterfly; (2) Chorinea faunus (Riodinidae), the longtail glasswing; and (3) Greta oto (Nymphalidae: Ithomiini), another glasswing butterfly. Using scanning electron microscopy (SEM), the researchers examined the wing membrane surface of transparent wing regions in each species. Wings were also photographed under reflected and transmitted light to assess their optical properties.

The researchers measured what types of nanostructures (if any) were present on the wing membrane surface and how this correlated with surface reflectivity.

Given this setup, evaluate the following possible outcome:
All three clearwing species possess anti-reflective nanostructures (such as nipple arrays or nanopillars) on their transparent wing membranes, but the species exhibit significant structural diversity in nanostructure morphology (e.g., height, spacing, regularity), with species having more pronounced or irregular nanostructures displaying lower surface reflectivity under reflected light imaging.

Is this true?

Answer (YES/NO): NO